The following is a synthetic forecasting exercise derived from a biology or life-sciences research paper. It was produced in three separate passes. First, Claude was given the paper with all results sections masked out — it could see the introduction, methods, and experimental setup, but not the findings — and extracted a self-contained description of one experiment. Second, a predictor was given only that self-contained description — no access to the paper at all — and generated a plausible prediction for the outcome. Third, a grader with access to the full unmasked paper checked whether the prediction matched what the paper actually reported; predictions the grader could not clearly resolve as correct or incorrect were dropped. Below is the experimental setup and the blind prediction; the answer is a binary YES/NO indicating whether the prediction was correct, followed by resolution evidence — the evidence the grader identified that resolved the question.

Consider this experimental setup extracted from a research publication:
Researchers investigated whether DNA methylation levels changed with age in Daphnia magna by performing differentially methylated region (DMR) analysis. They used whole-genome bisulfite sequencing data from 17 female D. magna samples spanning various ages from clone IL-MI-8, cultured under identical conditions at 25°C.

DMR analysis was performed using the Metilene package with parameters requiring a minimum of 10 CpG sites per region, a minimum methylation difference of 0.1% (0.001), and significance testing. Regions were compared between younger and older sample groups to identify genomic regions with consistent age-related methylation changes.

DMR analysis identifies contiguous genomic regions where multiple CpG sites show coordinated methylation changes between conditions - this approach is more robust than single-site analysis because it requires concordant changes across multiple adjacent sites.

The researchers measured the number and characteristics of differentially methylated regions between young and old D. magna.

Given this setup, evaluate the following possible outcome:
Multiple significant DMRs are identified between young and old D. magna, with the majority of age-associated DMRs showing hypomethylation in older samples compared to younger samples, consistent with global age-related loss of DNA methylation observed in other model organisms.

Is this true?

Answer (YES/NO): NO